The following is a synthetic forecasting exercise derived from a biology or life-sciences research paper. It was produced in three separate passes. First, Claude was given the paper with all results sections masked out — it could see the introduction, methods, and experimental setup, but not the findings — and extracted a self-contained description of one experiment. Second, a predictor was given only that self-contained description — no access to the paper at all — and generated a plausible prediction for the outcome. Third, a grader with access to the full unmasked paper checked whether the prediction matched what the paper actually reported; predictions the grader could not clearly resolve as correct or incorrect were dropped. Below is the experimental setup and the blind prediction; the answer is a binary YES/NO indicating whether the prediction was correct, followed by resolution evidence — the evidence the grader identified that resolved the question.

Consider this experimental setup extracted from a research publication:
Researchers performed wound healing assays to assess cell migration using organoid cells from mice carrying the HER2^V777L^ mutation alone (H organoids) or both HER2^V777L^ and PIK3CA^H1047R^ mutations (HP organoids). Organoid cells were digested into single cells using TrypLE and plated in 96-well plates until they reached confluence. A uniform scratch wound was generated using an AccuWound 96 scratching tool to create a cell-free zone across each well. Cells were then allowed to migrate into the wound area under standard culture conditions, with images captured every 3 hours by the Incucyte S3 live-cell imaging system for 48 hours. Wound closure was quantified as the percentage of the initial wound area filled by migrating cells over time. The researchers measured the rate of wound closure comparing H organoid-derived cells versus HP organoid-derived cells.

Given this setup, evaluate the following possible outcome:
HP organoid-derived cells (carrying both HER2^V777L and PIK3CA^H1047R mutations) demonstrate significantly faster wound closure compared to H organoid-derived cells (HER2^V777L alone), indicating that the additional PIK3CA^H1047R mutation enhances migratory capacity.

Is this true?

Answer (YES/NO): YES